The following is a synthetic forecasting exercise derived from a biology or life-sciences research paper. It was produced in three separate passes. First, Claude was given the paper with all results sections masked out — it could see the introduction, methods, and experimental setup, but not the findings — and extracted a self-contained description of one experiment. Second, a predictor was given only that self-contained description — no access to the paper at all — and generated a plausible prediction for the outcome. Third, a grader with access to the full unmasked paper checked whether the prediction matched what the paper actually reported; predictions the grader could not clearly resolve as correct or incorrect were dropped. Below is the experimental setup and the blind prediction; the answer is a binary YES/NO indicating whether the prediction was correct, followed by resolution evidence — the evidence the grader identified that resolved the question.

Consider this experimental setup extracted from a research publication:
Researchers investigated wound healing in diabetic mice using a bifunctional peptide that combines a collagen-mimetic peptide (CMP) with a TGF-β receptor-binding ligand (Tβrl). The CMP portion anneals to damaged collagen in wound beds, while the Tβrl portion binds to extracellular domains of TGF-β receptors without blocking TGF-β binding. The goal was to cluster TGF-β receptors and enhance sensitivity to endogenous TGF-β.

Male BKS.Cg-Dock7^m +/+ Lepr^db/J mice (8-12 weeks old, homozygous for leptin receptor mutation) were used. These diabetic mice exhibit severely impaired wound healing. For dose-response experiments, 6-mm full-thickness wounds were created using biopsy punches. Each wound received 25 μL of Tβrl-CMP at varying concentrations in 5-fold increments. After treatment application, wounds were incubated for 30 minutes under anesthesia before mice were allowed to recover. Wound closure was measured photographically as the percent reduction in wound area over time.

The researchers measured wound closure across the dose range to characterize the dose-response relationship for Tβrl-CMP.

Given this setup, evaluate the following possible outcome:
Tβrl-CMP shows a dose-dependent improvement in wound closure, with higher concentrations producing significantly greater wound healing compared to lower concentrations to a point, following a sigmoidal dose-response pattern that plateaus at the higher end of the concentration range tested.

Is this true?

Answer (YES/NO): NO